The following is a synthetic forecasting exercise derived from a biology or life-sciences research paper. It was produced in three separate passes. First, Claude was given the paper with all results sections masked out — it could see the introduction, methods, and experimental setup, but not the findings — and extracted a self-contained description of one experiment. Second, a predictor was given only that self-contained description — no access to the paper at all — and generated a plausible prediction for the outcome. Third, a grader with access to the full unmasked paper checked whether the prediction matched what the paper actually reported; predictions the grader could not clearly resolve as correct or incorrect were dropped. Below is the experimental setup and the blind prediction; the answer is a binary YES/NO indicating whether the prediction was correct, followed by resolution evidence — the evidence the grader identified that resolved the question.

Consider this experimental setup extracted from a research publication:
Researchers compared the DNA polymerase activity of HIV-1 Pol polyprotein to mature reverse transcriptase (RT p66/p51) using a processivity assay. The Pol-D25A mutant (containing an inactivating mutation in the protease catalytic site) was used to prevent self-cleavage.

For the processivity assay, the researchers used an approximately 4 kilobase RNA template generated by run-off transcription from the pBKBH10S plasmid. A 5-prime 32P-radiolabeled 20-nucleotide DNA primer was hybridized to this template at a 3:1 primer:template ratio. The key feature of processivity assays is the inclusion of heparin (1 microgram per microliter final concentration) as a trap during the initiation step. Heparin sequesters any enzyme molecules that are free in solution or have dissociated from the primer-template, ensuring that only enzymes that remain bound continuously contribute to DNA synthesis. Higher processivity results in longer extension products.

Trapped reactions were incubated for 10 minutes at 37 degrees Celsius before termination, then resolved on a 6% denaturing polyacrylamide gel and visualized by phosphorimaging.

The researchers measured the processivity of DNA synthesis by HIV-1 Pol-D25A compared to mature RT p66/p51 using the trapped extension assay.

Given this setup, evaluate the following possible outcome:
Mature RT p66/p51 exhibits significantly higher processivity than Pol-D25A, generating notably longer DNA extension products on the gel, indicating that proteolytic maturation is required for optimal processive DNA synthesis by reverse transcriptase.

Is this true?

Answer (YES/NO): NO